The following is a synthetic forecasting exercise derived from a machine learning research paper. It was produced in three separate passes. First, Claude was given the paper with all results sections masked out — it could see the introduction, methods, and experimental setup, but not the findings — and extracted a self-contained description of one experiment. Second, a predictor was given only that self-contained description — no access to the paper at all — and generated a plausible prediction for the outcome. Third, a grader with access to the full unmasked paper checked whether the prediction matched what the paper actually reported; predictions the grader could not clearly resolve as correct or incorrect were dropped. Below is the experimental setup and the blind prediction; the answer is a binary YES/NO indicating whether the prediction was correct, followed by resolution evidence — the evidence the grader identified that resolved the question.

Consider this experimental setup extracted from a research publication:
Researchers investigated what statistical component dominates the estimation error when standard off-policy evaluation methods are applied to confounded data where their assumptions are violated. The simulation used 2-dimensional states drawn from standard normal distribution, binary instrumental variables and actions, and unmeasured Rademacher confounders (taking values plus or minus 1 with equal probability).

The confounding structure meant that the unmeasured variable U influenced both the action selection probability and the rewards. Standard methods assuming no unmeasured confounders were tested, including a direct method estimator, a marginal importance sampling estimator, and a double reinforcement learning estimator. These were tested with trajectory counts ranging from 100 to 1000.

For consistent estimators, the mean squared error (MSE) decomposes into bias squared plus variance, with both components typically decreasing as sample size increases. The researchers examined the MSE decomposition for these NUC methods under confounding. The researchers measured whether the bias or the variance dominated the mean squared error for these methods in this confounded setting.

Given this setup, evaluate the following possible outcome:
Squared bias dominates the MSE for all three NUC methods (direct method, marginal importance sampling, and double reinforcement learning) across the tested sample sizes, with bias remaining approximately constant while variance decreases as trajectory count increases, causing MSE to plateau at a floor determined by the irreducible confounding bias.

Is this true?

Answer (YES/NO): YES